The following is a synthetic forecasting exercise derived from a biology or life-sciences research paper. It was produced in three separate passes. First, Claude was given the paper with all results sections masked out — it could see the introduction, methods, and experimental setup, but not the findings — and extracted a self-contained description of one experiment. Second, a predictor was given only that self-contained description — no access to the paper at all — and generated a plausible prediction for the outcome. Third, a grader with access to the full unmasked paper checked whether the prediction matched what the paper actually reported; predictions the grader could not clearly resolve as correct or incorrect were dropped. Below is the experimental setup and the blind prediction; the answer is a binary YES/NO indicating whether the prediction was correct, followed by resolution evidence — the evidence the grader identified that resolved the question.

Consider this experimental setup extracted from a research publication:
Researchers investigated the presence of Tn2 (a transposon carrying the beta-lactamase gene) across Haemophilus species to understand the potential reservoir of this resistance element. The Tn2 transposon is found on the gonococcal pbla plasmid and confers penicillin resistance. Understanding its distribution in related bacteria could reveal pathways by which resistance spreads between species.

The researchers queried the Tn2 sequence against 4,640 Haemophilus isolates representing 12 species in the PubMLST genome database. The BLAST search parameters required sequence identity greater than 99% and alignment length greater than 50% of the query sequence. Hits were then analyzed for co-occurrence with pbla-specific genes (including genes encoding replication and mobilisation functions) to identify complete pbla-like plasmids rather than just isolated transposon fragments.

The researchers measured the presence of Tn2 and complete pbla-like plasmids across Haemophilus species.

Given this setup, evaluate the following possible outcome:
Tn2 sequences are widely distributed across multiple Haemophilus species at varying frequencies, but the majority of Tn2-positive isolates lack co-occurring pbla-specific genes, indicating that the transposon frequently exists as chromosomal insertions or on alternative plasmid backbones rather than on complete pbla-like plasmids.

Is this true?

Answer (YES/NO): NO